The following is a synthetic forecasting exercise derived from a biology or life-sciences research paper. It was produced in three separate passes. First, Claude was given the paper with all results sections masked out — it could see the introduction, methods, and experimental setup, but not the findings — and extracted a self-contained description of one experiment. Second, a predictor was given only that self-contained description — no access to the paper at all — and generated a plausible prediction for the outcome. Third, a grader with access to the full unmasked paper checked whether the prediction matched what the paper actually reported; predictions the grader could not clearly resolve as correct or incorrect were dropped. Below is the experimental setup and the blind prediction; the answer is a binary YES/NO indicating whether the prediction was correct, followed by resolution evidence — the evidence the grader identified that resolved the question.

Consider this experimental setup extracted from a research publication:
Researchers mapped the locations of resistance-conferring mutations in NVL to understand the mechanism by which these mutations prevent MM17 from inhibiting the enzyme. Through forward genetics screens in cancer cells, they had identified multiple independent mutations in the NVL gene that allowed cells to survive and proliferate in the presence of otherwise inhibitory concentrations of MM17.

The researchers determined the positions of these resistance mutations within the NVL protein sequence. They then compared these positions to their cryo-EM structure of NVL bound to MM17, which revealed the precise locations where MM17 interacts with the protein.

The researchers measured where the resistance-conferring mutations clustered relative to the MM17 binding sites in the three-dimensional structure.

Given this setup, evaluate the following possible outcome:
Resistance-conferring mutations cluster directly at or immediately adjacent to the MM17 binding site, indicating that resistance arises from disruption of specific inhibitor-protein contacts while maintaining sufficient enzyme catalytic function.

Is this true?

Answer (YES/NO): NO